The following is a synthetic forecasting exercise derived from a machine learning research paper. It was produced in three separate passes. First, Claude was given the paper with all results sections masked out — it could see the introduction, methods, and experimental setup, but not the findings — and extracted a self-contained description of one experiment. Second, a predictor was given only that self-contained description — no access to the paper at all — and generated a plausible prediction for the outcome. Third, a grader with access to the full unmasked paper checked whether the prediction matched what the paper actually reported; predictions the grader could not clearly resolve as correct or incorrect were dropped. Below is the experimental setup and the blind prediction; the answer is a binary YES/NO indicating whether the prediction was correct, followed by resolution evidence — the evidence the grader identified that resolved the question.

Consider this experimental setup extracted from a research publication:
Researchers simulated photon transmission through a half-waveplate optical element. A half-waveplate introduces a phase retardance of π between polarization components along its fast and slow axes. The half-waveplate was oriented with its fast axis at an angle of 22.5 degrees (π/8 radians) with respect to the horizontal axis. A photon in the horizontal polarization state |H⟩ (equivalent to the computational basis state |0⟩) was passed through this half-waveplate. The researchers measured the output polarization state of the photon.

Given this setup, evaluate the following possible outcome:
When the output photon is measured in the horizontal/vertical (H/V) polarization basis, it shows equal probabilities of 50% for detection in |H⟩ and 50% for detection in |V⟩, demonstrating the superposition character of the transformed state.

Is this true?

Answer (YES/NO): YES